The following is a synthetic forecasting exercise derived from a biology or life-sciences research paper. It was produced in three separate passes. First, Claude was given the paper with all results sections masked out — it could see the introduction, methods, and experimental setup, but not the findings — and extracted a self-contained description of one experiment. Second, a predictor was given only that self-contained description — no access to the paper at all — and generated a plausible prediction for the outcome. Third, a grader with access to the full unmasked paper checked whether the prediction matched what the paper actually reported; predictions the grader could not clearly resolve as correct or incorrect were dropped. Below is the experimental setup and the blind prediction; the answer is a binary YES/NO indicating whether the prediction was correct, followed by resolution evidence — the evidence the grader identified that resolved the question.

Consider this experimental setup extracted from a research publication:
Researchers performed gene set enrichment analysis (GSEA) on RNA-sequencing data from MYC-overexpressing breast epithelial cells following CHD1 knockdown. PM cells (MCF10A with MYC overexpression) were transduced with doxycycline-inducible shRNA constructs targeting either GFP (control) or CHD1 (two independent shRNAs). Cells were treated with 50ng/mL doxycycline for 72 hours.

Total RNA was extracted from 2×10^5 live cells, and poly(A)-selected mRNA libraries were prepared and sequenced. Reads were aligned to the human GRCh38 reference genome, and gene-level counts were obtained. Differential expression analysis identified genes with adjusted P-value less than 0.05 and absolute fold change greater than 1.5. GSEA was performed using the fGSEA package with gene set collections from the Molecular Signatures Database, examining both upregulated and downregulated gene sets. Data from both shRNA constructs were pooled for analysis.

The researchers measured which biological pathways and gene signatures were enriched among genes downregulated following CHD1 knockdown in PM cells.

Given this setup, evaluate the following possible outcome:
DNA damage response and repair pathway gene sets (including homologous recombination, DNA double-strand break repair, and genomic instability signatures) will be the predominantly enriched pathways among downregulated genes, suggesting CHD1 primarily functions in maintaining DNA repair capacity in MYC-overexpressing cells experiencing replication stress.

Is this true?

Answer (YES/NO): NO